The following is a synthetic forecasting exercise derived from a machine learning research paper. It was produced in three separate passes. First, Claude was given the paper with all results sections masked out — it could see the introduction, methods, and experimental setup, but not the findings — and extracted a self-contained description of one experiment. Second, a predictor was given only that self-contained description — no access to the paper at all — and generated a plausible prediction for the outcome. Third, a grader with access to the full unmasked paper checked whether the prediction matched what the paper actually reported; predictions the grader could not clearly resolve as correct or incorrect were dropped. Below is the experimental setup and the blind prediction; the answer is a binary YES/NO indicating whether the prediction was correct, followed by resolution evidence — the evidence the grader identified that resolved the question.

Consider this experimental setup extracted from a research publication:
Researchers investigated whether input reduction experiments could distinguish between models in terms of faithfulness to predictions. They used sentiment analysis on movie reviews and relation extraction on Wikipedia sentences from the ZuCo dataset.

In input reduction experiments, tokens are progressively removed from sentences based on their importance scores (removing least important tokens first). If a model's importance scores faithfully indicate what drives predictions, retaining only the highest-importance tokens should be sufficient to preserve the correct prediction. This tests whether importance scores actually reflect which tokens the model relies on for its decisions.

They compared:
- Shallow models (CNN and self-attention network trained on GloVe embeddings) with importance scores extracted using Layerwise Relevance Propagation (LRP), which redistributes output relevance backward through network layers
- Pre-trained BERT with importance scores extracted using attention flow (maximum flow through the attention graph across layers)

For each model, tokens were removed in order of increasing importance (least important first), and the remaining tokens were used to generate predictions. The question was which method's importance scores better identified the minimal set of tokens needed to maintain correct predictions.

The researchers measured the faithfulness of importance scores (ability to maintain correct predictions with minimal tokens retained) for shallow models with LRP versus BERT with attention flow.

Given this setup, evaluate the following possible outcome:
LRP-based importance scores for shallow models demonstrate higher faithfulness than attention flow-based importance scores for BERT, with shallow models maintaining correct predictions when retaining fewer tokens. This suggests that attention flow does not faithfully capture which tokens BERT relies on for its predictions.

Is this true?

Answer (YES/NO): YES